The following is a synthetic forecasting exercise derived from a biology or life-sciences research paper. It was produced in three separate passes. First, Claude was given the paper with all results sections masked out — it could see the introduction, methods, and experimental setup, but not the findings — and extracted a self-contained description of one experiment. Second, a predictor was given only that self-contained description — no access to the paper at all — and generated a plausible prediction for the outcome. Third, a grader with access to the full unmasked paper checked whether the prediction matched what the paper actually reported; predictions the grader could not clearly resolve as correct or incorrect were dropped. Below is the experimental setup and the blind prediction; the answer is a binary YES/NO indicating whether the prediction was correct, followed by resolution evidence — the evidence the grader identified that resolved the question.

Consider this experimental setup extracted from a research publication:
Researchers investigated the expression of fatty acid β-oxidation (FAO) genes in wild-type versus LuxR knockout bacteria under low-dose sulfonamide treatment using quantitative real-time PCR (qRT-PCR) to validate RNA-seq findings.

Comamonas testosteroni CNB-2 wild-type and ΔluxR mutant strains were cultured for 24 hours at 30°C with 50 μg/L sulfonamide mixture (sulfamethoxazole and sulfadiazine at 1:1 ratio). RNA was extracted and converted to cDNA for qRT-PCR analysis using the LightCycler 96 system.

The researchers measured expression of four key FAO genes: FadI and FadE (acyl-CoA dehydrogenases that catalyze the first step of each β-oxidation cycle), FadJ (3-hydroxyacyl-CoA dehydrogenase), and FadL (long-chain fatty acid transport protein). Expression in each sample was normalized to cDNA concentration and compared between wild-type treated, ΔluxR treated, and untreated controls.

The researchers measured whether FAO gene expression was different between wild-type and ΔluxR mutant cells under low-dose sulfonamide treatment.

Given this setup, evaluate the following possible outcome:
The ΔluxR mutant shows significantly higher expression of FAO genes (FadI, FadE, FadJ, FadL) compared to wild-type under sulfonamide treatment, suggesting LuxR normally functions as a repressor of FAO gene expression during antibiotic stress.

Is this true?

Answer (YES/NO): NO